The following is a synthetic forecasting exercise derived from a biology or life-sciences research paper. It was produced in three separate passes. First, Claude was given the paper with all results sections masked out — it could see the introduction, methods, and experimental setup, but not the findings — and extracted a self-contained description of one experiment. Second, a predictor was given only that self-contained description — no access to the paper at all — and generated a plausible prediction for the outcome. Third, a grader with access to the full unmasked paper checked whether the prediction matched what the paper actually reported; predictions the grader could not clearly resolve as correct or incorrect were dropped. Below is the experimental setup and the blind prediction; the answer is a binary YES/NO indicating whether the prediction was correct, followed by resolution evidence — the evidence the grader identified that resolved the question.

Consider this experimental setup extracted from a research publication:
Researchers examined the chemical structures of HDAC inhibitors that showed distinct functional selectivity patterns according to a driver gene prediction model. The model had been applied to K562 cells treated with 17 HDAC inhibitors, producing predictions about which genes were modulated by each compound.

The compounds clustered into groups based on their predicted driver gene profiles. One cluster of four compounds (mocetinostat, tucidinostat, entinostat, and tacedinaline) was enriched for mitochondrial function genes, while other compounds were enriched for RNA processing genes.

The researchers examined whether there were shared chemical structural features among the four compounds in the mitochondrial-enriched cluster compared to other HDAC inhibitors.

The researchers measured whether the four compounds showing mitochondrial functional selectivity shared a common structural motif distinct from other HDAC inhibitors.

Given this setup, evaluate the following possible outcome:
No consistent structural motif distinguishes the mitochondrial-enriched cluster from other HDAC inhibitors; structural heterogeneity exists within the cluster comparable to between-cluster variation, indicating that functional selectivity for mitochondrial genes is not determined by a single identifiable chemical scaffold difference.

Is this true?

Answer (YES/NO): NO